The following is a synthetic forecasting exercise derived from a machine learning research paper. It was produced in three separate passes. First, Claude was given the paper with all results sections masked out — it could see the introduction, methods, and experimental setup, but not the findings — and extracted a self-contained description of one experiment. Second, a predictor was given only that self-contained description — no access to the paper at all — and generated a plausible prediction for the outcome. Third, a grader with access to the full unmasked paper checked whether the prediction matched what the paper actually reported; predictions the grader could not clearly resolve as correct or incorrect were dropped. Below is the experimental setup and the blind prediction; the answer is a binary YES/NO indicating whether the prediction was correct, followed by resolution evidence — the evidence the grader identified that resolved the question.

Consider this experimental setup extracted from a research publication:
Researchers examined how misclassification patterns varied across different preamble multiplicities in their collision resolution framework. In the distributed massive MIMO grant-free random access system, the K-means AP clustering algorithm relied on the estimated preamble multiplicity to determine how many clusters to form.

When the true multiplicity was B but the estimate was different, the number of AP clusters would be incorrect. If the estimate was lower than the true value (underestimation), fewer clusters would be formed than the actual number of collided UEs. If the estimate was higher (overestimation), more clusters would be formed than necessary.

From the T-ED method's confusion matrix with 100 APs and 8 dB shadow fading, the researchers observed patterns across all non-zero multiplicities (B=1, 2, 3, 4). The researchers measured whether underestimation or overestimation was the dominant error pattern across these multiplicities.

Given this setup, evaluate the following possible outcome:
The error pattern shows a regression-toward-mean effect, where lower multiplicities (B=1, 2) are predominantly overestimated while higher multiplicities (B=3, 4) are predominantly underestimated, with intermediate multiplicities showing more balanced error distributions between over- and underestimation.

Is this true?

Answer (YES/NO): NO